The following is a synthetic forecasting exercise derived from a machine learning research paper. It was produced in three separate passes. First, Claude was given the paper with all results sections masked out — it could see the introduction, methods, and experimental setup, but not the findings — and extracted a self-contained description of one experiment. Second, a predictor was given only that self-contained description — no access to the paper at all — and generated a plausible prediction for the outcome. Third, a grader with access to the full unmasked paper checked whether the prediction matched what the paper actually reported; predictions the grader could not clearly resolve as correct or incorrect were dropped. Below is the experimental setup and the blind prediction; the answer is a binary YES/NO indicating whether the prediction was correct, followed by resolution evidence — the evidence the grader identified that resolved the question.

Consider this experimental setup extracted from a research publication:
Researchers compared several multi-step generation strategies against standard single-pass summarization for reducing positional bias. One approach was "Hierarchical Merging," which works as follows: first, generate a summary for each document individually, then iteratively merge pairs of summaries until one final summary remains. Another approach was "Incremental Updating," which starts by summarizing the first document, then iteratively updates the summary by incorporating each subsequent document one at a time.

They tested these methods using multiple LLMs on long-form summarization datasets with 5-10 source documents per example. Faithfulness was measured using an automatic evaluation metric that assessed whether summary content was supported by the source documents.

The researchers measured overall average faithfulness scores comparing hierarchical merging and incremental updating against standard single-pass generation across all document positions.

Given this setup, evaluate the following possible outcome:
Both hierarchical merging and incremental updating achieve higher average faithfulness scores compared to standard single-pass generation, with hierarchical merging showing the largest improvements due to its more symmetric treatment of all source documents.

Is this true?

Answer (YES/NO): NO